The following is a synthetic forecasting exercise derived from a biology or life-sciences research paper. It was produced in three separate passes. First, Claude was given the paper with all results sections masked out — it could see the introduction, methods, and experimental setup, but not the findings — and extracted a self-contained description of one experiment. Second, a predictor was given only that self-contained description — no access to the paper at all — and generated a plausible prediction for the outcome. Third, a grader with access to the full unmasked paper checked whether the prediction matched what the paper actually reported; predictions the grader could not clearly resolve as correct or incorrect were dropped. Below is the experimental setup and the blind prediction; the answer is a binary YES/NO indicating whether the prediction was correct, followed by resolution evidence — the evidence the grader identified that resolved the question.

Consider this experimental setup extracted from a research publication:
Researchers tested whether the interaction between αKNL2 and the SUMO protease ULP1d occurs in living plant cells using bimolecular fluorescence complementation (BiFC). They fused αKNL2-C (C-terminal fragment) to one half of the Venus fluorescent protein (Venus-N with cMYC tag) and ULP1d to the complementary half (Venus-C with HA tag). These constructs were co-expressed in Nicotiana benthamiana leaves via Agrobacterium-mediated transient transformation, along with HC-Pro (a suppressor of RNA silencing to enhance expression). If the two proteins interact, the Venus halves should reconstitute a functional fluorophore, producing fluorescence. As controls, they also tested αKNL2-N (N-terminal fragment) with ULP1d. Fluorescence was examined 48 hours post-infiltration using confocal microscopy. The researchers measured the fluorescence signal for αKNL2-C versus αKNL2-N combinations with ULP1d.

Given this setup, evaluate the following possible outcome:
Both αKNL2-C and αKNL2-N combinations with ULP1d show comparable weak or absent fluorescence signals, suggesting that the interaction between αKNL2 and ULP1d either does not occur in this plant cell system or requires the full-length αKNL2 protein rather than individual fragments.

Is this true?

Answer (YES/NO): NO